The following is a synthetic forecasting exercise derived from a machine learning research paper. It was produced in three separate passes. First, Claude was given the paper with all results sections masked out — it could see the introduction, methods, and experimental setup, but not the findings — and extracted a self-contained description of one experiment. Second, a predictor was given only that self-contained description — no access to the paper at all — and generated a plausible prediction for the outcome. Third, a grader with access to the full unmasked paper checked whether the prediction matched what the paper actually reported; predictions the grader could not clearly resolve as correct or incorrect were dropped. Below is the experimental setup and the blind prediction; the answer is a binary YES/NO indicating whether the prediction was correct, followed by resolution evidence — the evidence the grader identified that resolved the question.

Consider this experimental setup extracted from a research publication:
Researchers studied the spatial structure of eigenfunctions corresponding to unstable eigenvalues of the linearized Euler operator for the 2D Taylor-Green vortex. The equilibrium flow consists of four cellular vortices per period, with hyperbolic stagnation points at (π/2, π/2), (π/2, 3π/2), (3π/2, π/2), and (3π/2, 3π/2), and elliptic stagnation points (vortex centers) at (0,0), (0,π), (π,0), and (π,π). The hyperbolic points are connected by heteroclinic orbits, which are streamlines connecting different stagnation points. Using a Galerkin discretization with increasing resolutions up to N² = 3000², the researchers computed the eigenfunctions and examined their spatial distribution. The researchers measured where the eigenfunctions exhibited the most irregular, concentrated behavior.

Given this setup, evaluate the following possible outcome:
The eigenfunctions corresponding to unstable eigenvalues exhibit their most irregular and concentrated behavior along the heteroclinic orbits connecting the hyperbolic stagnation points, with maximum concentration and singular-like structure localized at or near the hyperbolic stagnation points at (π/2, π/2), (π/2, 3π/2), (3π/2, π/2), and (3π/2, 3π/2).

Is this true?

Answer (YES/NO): YES